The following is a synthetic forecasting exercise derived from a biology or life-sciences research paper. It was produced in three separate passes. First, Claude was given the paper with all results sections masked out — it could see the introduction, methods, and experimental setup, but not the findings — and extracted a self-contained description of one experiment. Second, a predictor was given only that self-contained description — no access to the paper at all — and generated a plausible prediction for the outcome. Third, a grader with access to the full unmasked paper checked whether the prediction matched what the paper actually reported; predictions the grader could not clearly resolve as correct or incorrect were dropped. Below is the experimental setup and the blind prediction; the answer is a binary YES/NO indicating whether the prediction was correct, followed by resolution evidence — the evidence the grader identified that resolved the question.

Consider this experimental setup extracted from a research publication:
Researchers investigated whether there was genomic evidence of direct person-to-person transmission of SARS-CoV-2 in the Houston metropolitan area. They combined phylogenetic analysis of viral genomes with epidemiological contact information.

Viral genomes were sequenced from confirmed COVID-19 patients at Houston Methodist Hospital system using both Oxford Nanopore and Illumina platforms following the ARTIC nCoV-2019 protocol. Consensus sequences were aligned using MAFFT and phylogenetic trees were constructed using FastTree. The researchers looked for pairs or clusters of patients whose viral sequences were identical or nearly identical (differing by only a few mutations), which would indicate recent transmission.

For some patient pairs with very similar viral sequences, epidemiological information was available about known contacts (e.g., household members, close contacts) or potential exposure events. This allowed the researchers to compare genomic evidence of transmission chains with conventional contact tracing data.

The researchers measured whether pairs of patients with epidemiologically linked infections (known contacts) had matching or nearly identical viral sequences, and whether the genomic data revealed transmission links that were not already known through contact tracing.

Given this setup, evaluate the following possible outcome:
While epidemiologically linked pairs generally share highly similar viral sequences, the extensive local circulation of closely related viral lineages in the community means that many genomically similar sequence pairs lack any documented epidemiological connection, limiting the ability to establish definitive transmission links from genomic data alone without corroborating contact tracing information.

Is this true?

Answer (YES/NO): NO